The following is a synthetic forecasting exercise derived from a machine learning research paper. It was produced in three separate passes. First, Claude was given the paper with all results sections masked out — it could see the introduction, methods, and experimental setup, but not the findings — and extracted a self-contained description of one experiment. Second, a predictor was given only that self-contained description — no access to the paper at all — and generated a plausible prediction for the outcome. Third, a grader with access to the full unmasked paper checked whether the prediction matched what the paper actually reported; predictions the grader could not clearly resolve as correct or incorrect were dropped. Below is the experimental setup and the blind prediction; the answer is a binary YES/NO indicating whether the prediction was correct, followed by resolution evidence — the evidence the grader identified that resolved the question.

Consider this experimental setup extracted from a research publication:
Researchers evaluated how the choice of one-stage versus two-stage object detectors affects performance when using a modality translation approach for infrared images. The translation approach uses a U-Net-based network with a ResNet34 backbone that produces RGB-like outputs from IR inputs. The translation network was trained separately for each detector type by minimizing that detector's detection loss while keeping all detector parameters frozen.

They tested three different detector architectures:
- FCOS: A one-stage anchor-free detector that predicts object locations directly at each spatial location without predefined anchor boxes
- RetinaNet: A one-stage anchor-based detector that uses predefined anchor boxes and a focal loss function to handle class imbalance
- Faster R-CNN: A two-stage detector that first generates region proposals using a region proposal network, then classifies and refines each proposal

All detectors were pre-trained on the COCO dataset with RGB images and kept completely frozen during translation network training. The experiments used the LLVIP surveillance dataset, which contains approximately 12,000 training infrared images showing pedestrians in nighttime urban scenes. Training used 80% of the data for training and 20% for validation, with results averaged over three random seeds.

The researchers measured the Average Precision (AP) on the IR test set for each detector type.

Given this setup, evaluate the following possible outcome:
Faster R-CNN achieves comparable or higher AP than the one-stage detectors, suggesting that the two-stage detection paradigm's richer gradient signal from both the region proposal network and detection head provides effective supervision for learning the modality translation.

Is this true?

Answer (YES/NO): YES